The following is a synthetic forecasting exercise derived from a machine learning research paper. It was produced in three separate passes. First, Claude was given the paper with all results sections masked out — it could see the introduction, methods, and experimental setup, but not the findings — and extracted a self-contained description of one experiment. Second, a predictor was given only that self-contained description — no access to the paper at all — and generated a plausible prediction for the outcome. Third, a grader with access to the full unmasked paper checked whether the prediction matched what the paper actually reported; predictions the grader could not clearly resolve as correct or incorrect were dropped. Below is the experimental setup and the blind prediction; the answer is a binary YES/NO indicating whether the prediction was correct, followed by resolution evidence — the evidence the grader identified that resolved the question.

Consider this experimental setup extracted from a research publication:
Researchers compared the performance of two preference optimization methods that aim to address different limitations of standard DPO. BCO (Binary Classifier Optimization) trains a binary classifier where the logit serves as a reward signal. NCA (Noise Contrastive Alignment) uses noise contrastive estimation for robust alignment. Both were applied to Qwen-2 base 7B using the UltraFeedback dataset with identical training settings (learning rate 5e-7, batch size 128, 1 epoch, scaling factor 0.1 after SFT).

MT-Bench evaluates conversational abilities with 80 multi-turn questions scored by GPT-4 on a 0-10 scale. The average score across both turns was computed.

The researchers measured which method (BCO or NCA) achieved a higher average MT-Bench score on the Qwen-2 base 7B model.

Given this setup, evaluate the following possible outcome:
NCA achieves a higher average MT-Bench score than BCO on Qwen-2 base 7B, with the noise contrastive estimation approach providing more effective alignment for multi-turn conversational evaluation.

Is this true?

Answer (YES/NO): YES